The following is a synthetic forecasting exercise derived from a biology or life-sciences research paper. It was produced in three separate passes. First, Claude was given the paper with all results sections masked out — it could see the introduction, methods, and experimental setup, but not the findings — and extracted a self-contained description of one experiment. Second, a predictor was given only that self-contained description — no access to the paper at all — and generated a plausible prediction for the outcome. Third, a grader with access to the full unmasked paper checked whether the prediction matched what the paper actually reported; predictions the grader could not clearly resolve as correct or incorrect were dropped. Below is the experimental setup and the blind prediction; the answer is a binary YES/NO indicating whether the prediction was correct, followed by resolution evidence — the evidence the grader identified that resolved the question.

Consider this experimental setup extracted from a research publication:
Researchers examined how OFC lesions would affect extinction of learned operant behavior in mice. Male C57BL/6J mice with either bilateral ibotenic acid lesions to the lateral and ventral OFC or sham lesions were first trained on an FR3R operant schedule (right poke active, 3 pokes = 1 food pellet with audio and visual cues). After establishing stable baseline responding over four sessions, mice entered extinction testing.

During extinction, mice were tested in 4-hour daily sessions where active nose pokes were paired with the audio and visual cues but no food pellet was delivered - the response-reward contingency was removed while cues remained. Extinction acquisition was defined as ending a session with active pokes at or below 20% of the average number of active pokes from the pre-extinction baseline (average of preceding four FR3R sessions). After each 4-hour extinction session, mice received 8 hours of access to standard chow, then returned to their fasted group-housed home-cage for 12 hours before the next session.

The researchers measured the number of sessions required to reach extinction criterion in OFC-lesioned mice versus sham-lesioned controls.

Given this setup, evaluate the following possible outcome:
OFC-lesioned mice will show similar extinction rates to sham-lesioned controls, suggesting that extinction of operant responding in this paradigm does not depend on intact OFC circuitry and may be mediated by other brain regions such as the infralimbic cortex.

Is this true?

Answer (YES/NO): YES